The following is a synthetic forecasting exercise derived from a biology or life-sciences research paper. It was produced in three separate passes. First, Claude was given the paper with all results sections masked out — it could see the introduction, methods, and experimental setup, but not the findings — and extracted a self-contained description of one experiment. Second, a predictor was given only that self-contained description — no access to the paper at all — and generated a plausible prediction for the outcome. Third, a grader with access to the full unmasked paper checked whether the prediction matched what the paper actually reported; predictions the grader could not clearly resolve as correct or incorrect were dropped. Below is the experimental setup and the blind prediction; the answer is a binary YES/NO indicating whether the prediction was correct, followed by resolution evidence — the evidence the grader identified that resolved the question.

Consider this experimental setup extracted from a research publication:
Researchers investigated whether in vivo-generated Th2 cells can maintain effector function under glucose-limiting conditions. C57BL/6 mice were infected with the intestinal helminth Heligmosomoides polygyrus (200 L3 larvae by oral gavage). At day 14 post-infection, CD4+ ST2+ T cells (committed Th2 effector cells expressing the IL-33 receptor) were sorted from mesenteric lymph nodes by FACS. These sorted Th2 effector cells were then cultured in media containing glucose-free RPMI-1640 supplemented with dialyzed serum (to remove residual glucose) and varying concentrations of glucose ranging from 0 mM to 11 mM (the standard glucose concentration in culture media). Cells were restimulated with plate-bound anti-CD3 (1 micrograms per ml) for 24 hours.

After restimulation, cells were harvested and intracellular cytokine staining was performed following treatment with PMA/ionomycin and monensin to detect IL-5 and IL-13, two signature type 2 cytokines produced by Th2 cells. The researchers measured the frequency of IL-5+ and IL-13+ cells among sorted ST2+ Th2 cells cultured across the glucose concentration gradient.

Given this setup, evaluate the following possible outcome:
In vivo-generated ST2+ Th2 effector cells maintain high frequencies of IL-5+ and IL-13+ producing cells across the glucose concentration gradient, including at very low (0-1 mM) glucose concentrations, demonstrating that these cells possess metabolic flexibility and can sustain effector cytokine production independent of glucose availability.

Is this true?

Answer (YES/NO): NO